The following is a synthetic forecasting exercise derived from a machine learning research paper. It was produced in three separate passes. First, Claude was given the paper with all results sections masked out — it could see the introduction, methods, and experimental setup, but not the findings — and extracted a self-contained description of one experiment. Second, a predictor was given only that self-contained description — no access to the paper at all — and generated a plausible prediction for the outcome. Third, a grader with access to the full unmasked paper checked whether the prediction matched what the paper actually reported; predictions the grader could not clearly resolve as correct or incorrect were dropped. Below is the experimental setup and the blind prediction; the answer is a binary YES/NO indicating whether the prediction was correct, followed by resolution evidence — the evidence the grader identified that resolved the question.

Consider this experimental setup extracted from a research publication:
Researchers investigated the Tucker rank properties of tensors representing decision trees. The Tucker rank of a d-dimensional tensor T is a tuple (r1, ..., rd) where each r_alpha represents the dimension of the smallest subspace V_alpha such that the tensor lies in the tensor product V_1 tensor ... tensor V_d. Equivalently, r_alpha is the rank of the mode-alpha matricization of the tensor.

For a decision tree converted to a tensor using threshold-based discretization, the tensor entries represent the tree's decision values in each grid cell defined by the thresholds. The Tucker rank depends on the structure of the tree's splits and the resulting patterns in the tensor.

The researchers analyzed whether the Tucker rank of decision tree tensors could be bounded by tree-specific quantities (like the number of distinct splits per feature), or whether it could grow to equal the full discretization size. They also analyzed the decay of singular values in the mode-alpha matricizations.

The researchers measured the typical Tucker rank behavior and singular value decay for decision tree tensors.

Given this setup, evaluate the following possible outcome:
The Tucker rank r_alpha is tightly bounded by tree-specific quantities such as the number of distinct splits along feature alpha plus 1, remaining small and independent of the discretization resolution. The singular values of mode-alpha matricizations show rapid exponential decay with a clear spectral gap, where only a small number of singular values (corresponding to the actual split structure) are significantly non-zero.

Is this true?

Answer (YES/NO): NO